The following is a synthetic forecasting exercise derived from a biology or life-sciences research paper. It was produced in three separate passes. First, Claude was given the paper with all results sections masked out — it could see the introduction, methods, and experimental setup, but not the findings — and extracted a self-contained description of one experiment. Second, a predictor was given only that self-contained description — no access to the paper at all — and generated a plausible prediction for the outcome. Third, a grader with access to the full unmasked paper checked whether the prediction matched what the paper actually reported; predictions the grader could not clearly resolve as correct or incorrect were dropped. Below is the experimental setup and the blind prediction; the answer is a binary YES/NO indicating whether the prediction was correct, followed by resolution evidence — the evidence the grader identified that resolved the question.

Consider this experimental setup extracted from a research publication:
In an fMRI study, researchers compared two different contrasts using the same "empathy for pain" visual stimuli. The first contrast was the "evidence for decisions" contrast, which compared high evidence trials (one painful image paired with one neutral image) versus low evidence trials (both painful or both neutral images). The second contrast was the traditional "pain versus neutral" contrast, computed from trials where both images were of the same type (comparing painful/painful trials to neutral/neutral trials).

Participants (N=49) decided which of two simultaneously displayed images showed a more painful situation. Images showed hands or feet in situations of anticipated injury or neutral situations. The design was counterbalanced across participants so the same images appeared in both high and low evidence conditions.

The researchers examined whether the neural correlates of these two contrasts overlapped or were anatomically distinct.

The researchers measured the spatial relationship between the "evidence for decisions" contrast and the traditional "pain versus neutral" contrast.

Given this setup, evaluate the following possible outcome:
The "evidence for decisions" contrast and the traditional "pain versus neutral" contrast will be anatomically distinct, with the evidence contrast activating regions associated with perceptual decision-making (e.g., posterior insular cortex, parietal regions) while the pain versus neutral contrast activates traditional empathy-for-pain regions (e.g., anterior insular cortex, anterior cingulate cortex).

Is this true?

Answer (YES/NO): NO